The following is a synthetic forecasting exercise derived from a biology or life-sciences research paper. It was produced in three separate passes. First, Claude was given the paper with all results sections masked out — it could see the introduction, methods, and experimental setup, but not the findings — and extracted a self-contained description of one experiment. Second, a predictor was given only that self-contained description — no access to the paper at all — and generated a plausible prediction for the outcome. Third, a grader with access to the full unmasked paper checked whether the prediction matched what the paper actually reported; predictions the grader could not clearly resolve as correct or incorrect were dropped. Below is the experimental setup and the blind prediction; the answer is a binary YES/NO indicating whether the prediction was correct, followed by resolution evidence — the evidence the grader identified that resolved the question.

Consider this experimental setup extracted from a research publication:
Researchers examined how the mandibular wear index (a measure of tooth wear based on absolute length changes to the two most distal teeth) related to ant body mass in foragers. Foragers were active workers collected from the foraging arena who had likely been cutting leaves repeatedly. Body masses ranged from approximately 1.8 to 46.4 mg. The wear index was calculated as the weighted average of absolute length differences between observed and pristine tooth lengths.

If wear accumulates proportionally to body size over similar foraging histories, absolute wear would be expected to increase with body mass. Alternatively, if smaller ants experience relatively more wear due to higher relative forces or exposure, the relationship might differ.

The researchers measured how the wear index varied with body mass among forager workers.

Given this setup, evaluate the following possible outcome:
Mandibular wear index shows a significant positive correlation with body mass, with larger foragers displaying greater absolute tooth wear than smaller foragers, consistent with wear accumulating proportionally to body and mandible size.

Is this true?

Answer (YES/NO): NO